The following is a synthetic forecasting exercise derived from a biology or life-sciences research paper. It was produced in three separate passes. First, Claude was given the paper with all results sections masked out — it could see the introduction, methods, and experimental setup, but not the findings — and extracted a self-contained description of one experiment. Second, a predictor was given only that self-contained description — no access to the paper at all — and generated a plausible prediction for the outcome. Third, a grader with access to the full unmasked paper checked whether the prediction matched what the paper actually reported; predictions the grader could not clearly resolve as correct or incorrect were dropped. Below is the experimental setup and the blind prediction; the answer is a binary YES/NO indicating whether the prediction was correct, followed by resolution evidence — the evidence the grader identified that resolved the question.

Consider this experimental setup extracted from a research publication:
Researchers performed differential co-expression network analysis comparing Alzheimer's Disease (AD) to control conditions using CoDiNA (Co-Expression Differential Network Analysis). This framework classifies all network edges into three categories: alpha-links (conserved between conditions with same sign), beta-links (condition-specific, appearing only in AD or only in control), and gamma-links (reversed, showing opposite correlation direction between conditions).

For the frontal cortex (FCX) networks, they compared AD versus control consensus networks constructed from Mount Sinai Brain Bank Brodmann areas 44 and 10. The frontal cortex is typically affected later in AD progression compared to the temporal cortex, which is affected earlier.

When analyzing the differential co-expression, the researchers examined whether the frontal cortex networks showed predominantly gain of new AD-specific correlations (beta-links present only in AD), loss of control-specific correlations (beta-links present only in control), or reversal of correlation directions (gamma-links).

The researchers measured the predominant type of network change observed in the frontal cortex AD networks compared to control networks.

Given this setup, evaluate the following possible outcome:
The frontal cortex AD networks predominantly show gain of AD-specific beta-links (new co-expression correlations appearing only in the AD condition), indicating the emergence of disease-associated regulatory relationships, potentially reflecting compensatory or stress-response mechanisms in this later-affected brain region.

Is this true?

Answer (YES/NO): NO